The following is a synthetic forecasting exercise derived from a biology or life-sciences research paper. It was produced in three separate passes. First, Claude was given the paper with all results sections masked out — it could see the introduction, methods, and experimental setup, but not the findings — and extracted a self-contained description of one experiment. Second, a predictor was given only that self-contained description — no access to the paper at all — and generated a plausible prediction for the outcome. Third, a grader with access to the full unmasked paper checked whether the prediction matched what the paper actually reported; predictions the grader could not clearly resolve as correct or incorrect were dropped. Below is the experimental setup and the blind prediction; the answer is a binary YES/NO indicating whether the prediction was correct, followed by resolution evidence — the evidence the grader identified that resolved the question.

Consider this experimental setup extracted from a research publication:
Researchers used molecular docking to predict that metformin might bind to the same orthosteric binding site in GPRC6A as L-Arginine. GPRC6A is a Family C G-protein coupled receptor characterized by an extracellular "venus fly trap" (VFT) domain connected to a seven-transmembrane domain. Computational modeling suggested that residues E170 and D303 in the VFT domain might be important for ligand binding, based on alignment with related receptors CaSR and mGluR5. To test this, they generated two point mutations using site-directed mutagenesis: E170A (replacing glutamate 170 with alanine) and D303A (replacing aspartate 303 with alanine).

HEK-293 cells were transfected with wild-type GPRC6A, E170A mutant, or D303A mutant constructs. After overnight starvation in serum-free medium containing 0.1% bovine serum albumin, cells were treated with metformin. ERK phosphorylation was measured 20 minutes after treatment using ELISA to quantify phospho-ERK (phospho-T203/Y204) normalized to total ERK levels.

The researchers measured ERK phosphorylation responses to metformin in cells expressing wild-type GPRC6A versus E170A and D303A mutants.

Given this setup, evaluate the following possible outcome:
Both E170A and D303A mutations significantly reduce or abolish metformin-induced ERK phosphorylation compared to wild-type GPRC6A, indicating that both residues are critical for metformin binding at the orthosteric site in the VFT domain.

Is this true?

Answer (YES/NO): YES